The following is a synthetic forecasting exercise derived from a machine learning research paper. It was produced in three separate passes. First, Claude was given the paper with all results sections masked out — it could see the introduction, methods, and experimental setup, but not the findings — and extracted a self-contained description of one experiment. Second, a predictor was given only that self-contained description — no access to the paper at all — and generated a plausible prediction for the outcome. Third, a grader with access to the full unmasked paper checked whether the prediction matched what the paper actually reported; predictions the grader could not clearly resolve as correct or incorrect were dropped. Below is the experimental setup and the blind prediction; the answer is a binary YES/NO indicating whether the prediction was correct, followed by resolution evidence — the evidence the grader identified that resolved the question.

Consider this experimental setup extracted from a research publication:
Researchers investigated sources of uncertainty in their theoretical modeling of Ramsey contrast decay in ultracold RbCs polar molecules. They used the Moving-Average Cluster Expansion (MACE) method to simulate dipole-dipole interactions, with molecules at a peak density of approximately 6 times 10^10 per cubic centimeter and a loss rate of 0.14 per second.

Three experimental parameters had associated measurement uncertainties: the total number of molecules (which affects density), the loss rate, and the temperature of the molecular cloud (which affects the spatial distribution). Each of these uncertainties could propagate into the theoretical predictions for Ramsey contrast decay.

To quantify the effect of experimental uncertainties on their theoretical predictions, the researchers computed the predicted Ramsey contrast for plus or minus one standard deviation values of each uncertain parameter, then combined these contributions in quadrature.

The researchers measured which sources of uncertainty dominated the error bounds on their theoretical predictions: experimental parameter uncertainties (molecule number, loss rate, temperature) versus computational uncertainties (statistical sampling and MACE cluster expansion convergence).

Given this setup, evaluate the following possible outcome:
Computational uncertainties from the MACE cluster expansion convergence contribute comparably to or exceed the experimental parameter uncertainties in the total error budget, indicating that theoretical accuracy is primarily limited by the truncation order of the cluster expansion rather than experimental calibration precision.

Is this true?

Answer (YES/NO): NO